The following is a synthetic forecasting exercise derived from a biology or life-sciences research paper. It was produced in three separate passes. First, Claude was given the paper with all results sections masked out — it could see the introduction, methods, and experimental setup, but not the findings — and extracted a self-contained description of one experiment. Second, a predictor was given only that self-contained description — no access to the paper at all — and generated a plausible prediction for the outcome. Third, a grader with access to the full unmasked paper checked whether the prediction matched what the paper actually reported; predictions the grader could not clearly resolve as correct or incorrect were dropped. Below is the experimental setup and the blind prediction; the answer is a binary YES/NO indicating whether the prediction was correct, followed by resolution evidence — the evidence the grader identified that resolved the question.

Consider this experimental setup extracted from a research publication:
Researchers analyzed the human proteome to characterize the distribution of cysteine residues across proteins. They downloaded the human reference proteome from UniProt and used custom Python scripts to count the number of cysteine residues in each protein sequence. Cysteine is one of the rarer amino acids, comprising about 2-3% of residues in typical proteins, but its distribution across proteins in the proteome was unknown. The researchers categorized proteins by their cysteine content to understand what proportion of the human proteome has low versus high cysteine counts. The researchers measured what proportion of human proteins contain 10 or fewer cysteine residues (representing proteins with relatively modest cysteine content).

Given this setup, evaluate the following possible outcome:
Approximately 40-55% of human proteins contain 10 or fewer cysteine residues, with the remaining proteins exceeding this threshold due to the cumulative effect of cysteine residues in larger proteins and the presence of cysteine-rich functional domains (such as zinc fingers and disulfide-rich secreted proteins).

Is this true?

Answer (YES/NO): NO